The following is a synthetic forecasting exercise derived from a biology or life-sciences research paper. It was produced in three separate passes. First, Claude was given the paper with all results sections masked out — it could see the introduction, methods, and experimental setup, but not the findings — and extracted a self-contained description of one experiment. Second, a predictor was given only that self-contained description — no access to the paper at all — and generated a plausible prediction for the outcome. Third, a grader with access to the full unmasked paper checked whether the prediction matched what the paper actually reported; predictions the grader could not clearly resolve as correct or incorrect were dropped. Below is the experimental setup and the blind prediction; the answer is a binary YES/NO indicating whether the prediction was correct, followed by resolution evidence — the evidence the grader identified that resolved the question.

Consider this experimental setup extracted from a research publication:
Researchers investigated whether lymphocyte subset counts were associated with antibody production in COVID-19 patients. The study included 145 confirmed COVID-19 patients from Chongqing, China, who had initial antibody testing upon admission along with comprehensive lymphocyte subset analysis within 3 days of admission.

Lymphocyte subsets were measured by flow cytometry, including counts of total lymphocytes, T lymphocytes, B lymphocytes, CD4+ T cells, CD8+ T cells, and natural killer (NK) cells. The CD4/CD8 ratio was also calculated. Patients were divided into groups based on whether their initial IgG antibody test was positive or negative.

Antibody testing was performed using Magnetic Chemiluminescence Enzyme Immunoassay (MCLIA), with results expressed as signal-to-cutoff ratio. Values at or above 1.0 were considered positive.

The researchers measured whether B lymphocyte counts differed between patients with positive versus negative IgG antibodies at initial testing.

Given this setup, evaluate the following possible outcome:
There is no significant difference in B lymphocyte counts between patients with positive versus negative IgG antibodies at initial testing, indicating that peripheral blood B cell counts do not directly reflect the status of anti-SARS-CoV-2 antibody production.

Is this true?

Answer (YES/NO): YES